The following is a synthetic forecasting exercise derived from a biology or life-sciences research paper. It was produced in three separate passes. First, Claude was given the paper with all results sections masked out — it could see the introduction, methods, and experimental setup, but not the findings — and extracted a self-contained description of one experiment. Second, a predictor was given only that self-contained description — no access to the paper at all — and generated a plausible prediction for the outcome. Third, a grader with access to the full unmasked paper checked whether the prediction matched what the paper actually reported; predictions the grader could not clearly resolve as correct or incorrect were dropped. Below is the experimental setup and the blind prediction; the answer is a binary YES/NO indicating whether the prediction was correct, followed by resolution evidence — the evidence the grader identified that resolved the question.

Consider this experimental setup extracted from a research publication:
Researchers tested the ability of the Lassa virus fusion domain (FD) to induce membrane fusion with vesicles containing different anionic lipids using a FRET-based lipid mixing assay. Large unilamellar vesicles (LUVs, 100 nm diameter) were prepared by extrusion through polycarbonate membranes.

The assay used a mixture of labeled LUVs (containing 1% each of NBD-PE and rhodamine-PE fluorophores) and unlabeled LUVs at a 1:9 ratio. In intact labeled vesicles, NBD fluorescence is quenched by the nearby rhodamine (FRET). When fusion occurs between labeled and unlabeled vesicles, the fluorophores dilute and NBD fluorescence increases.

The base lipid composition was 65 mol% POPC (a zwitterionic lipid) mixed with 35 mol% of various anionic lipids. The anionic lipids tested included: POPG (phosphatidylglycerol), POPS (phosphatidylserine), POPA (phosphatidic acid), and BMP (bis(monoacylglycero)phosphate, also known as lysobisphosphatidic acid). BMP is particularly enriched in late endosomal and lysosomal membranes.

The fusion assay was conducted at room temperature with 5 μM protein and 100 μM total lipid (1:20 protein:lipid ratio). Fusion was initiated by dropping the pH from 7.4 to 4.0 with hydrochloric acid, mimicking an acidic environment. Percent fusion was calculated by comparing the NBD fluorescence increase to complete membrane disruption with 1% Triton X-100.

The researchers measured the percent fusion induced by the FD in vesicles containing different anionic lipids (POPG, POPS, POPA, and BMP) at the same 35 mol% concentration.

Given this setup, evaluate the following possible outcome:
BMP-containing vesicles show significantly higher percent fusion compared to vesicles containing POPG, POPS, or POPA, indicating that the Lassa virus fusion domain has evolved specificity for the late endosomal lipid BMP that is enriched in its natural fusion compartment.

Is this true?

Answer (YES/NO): NO